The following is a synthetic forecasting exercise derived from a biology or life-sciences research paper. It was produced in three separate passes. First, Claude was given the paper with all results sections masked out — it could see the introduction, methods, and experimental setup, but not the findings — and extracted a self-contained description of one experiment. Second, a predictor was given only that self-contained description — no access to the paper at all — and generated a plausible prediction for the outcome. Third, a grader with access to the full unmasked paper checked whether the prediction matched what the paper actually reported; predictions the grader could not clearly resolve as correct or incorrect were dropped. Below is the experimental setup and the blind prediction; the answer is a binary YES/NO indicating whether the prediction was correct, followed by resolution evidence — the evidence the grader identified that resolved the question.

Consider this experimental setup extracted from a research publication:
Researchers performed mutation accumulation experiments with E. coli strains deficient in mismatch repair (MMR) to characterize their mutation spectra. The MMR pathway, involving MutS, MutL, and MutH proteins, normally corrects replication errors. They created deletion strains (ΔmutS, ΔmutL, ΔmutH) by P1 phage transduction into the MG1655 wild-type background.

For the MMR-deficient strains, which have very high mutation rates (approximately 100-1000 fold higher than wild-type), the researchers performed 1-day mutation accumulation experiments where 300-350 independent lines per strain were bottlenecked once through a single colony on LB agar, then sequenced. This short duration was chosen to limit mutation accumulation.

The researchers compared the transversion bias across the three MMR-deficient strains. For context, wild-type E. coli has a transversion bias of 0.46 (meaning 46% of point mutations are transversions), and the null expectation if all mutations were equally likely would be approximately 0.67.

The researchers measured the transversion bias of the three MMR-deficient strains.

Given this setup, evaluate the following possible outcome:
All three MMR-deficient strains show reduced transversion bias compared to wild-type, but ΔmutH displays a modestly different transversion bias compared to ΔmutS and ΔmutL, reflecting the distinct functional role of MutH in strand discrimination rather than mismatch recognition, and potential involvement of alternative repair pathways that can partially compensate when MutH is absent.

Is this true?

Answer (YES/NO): NO